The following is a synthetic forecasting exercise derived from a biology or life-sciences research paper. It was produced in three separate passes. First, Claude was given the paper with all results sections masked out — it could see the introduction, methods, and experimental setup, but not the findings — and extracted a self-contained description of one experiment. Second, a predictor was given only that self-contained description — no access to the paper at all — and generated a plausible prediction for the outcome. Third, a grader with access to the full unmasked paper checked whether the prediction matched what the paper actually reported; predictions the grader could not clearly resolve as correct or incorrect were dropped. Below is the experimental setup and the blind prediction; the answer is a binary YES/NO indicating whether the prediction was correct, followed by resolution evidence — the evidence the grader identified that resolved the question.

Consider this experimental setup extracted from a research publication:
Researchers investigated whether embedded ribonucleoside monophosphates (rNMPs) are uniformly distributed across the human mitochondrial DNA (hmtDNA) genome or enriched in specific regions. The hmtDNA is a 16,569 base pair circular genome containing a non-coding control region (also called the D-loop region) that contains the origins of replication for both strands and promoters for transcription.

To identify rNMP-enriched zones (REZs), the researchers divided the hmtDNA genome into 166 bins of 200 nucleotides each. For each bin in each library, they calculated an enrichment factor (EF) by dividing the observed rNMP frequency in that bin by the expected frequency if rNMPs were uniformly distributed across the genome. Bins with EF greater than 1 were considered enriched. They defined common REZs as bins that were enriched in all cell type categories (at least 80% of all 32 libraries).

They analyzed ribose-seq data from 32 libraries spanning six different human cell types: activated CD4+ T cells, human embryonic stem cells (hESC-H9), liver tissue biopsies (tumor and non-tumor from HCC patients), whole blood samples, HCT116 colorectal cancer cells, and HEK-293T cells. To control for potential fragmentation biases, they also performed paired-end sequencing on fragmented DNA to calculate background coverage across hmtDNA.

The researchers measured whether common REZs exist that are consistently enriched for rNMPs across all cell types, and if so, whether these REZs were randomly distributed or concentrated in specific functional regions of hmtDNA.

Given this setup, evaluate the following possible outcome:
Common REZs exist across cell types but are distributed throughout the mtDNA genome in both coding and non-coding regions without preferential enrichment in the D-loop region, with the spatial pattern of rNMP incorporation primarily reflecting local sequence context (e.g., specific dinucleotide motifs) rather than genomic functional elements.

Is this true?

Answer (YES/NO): NO